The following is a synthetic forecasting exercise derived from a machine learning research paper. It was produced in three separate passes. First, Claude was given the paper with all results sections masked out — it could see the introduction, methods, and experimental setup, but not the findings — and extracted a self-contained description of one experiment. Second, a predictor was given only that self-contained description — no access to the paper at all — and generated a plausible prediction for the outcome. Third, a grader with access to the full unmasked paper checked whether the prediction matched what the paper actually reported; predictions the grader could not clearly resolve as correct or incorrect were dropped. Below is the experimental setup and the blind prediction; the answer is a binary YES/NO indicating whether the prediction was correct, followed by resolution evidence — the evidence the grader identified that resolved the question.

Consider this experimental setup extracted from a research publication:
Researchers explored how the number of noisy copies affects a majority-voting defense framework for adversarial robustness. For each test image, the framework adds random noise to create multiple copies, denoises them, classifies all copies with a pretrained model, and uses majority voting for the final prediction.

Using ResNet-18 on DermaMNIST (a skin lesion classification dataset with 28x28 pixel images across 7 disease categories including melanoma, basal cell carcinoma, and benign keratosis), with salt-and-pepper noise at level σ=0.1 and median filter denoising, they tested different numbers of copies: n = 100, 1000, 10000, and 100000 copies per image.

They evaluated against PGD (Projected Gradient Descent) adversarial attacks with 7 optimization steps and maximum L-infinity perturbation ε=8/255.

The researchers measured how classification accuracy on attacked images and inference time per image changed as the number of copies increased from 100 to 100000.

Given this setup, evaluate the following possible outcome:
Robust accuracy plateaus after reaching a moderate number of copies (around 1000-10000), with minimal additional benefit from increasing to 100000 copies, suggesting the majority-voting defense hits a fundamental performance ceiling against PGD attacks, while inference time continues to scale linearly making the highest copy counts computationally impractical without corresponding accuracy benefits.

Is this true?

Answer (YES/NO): NO